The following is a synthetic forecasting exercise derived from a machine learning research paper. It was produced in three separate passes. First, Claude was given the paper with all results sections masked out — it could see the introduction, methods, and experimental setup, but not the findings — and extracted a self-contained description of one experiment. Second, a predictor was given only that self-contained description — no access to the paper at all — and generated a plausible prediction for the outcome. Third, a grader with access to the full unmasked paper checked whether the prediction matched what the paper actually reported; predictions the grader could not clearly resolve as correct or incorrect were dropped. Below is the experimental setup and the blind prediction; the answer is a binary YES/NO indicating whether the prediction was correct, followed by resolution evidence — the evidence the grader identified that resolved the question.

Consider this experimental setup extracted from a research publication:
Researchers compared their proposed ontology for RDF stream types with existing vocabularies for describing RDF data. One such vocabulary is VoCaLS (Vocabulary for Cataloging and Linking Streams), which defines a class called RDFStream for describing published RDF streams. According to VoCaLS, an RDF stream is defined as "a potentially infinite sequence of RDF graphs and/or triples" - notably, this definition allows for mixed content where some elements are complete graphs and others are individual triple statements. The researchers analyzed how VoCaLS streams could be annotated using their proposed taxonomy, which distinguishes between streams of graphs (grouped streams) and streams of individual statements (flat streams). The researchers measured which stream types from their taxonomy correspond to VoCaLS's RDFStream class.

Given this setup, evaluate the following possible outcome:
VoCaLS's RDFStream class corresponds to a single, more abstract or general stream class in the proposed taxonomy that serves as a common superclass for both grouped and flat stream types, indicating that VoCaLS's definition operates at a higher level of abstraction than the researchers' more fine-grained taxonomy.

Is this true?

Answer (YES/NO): NO